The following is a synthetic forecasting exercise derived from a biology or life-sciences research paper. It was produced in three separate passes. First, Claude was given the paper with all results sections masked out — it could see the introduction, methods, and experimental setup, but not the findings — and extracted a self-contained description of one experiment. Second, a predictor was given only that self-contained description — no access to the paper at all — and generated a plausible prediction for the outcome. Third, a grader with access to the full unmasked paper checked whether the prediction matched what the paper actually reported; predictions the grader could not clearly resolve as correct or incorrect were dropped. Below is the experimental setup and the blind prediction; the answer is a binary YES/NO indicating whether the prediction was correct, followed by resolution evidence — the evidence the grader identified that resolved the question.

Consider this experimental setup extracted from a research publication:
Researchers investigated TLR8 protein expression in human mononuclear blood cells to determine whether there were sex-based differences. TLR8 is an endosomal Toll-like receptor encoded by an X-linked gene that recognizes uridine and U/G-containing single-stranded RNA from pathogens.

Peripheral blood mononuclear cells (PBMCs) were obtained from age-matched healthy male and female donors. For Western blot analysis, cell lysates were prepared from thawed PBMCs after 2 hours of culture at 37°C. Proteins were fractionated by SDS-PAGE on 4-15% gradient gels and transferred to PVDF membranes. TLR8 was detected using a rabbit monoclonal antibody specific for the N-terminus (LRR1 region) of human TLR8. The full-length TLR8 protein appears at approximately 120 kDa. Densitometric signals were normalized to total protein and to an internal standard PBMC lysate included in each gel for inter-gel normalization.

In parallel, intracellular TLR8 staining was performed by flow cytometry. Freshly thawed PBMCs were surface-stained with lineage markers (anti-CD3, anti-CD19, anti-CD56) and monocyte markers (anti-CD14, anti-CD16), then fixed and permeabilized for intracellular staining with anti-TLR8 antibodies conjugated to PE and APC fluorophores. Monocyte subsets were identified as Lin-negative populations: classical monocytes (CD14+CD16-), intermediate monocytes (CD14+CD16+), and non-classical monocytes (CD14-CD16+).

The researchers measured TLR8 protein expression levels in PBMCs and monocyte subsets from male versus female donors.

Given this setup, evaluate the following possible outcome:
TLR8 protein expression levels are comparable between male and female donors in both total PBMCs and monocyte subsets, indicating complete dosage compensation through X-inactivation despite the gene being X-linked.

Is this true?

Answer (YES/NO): NO